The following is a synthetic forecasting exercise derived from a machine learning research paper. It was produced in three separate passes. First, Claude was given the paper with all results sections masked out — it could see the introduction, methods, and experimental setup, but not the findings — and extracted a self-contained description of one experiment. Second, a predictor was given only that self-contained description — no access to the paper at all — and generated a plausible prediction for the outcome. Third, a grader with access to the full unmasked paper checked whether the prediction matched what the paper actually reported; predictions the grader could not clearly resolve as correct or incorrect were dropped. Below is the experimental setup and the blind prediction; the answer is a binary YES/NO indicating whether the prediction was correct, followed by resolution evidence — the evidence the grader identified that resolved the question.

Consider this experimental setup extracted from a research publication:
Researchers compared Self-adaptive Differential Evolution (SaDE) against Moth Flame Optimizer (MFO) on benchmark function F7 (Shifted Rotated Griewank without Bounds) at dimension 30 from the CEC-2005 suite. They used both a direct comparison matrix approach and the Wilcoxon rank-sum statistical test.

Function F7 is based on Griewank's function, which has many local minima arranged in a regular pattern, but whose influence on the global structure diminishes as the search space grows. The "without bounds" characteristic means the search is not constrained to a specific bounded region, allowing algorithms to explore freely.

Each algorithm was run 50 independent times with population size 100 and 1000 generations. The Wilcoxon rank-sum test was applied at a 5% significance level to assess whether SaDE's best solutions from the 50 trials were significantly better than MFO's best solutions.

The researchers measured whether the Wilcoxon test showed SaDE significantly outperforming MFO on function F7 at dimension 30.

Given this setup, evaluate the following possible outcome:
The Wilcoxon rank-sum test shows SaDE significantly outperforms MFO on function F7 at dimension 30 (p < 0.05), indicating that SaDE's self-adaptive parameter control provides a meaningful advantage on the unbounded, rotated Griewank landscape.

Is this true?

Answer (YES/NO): NO